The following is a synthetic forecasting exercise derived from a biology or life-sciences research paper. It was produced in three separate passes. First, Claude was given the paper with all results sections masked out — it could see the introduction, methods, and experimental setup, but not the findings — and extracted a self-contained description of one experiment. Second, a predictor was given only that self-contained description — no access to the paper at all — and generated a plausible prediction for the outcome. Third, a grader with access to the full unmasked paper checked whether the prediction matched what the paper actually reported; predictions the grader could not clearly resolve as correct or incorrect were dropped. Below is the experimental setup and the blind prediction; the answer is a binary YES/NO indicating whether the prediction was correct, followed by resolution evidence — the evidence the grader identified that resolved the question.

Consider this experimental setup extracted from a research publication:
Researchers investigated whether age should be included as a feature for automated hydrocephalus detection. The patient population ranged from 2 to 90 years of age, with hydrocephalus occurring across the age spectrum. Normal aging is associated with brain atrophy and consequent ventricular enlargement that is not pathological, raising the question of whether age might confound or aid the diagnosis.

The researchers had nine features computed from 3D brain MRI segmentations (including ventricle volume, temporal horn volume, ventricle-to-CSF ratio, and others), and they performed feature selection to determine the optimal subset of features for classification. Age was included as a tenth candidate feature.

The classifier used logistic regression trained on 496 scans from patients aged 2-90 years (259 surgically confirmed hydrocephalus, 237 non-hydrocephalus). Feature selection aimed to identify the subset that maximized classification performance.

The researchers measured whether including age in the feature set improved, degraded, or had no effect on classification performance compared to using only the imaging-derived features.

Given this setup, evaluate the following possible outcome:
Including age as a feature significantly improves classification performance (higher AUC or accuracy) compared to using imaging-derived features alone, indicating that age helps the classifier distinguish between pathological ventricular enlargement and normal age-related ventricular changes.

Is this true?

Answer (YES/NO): NO